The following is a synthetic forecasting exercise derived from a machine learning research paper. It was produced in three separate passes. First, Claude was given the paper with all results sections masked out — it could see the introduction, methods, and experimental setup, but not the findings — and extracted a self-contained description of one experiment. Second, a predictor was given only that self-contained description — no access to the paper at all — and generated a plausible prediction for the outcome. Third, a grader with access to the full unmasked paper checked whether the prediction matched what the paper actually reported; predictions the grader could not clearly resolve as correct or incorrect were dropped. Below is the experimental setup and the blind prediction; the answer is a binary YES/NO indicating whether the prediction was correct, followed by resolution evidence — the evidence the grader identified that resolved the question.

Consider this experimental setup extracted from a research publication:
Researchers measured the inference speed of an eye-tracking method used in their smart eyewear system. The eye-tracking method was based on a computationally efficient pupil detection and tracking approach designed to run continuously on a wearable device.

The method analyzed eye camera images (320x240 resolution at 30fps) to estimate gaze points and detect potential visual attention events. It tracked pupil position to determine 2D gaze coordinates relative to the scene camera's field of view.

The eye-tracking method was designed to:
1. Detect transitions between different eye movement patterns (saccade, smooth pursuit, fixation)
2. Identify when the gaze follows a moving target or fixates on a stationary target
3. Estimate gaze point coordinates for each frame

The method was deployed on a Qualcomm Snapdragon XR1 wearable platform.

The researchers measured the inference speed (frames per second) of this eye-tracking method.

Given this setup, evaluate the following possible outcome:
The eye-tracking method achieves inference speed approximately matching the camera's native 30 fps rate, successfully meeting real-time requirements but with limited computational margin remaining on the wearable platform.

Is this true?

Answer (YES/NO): NO